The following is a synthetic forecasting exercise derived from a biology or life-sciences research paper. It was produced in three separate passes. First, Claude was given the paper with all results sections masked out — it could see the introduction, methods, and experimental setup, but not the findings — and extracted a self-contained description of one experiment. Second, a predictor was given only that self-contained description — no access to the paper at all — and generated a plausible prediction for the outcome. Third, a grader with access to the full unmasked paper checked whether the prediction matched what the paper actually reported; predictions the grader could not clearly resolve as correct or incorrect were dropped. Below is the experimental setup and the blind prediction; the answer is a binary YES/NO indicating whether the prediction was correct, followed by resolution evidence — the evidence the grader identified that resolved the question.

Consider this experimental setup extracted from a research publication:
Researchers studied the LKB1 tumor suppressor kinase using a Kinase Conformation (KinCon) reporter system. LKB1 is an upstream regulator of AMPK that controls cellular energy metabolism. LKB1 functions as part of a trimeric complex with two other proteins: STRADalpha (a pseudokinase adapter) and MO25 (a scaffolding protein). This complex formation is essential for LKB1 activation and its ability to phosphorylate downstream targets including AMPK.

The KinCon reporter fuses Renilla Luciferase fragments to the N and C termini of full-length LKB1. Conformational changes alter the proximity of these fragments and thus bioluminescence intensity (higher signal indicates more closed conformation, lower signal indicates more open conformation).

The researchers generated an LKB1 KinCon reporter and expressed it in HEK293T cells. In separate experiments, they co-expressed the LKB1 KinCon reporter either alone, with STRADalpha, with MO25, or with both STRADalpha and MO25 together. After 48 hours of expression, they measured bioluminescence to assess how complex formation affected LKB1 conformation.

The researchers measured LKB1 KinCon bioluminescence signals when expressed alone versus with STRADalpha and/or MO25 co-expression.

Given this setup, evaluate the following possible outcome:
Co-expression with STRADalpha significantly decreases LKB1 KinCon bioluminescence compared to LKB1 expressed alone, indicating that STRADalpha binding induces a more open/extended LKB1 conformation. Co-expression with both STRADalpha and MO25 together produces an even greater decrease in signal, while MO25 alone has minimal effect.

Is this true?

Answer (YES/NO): NO